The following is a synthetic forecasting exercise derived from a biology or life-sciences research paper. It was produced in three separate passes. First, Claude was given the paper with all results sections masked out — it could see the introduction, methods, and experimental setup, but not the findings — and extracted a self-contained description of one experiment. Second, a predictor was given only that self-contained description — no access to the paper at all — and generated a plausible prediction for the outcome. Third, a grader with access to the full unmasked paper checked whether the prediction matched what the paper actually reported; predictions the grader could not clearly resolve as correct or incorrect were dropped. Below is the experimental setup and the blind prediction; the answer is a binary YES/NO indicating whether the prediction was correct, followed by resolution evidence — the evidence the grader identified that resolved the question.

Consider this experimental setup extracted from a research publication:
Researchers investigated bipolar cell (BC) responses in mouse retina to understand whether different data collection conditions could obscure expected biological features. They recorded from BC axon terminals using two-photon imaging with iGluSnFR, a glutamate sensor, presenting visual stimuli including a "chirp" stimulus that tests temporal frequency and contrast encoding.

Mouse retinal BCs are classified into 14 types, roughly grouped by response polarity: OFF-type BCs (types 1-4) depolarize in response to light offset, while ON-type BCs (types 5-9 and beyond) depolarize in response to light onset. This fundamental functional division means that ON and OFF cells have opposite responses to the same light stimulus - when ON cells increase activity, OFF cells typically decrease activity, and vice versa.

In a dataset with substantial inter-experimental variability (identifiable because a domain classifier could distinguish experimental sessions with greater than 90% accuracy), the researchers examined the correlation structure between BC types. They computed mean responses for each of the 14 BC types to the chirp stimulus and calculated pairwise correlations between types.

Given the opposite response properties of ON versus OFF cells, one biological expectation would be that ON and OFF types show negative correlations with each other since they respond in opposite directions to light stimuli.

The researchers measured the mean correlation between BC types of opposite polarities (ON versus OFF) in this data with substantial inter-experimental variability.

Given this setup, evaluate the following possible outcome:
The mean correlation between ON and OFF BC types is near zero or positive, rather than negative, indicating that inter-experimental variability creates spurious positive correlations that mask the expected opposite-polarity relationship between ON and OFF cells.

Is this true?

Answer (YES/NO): YES